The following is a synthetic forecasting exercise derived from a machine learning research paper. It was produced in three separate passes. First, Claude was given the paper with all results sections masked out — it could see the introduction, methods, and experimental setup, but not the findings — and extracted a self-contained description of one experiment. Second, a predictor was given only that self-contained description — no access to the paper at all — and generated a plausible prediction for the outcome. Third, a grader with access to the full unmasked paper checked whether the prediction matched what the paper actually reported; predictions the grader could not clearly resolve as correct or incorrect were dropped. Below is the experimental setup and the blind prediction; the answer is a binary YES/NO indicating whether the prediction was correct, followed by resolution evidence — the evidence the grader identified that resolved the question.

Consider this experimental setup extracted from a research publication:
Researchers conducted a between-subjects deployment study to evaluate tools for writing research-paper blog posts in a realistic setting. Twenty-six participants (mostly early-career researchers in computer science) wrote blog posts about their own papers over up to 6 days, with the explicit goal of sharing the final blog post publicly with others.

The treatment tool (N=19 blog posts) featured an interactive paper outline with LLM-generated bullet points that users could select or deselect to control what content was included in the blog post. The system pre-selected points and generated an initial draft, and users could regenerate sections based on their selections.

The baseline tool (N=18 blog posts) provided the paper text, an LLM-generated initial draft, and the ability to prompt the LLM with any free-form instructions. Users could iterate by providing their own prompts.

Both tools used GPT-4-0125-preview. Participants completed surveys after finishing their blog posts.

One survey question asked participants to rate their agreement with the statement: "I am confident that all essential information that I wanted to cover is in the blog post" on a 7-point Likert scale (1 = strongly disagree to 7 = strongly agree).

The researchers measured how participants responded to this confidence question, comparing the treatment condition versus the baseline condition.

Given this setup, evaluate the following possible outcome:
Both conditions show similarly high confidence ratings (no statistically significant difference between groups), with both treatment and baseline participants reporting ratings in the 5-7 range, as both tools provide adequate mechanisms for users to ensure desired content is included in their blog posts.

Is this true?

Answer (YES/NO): NO